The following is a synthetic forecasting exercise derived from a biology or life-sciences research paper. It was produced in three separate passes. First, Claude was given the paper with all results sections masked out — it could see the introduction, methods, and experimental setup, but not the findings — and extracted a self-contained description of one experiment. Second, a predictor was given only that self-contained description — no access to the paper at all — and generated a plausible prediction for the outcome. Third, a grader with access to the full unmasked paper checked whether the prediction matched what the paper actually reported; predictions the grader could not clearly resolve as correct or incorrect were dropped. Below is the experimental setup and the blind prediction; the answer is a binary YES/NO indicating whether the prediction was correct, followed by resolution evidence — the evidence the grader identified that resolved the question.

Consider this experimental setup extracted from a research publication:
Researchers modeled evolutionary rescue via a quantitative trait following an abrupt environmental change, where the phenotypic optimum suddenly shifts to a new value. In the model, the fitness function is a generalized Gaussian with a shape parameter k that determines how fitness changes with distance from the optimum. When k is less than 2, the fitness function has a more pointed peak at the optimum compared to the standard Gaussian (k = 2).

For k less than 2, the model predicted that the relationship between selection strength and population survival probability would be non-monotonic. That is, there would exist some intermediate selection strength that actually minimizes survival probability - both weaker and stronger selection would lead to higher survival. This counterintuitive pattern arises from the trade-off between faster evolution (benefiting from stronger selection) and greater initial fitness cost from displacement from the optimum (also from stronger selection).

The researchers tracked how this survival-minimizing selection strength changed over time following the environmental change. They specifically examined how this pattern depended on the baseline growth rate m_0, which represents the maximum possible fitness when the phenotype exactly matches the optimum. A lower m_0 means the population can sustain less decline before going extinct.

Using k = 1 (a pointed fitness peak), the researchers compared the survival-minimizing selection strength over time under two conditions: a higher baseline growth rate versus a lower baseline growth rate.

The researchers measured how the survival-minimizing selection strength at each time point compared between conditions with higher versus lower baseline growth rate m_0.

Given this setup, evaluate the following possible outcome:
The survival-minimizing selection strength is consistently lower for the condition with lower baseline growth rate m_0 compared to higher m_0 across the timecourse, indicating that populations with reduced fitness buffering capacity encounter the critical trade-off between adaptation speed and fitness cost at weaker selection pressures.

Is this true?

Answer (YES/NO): YES